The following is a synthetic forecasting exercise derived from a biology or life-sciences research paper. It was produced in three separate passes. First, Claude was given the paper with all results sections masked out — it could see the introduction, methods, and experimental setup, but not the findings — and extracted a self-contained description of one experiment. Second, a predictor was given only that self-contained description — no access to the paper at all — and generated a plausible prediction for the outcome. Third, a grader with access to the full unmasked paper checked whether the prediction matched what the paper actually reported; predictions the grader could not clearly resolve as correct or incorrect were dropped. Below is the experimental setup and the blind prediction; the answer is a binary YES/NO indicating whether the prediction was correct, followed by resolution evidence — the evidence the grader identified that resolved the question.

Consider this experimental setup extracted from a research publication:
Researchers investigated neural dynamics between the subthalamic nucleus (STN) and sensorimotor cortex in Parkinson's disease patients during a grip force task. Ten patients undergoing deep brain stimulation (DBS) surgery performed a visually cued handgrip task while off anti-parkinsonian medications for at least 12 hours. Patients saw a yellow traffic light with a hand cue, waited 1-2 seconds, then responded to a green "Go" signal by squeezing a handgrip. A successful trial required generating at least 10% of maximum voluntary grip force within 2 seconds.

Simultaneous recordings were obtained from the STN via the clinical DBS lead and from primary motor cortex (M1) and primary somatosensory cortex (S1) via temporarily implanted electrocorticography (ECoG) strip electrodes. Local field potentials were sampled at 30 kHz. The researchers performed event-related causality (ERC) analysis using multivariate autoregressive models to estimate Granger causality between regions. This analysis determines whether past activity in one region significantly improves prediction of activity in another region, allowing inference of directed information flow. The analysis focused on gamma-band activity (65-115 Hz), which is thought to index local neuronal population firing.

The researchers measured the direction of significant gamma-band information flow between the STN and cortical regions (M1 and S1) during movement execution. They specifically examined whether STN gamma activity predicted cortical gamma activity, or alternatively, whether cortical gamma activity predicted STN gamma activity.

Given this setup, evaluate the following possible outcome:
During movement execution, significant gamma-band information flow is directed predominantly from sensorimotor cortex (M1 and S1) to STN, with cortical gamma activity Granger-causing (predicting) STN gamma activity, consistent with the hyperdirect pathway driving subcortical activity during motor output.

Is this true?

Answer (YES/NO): NO